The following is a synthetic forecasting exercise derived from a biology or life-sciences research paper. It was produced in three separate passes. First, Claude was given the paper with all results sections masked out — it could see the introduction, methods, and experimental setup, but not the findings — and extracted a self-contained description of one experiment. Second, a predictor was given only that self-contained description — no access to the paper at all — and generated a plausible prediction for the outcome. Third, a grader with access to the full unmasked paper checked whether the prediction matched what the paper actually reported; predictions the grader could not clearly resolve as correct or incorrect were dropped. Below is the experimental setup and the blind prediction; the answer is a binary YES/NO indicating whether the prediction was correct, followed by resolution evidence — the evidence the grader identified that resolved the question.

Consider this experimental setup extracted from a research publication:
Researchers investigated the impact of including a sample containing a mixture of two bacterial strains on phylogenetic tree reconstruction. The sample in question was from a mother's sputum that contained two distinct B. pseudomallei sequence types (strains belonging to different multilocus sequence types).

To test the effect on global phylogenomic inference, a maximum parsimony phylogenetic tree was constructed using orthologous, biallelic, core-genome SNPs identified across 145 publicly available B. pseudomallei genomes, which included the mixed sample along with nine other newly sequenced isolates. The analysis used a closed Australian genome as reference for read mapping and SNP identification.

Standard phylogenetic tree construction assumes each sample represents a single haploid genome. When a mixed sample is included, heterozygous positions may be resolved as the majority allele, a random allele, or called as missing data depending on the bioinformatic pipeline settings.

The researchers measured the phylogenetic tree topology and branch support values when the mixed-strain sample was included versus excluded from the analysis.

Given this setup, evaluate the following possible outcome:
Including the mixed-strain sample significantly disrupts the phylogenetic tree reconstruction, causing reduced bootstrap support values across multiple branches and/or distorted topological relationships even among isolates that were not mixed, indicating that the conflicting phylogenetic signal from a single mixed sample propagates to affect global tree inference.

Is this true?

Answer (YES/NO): YES